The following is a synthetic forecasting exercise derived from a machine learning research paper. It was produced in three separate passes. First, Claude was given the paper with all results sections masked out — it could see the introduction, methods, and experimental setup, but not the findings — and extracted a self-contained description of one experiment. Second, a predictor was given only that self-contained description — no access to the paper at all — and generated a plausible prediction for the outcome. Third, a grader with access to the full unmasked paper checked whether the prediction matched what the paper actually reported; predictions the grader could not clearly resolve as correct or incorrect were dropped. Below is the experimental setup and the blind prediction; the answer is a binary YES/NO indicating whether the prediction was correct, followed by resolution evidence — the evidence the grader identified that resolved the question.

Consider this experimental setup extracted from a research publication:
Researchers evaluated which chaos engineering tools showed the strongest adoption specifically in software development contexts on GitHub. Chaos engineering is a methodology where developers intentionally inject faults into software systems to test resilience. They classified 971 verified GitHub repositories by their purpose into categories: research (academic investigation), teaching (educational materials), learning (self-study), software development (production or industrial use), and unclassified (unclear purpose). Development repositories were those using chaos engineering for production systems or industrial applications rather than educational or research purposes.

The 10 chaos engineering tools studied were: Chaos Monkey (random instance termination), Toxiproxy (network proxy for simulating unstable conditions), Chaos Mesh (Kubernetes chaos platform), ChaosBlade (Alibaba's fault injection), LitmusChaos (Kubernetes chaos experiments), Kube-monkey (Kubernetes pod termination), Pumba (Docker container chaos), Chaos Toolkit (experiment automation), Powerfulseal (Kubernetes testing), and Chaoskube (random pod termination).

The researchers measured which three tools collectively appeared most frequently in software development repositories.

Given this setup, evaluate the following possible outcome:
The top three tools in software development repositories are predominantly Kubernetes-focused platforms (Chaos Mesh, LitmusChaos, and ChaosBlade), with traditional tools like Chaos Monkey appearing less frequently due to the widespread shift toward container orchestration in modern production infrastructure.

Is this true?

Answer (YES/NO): NO